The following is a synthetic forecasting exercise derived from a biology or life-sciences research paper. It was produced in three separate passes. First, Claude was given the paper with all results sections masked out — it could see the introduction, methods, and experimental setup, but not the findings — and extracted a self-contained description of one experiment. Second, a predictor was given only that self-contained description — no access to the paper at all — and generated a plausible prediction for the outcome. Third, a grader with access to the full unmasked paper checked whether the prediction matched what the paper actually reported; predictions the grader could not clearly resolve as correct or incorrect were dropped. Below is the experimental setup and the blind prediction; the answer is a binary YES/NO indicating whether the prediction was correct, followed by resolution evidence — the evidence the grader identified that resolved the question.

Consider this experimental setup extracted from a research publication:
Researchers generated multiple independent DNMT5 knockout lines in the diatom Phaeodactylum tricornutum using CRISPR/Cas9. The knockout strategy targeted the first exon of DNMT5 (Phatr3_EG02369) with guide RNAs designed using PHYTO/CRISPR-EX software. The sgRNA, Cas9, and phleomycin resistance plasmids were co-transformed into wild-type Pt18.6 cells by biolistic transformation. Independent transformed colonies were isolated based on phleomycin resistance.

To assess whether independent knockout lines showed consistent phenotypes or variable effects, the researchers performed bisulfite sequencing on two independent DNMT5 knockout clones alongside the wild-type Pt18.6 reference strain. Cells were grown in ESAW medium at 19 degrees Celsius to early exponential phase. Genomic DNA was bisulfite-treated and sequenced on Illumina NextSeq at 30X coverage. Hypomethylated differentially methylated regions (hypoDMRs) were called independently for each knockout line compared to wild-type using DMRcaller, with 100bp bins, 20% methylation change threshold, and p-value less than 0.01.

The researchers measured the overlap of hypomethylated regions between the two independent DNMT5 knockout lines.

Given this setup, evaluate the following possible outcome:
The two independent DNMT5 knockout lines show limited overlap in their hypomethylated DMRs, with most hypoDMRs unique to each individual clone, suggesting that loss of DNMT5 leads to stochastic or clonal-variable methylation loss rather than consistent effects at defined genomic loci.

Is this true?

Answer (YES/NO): NO